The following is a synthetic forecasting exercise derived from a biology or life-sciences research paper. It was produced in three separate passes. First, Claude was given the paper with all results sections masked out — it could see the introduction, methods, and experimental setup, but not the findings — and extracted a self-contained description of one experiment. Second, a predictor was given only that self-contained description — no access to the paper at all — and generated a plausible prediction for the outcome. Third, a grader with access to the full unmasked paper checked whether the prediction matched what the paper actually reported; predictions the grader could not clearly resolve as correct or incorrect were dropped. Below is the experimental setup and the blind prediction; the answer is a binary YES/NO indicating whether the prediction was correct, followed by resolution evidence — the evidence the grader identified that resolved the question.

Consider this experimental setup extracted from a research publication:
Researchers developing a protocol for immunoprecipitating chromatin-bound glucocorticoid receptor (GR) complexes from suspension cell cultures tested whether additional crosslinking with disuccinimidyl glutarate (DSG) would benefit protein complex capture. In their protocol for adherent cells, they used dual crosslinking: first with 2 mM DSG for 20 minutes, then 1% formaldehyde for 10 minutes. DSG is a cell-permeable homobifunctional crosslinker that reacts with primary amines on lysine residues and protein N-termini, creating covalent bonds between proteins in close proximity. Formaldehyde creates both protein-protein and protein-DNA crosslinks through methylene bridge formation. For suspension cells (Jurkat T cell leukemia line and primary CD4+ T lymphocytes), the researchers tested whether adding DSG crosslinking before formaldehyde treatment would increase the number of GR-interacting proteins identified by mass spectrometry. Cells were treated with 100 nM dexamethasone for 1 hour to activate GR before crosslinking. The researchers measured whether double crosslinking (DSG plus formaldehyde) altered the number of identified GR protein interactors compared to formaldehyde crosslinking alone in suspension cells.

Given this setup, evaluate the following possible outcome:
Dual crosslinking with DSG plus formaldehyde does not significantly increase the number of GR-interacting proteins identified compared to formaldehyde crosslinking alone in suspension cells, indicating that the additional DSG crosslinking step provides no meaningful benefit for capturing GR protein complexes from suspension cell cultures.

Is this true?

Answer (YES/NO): YES